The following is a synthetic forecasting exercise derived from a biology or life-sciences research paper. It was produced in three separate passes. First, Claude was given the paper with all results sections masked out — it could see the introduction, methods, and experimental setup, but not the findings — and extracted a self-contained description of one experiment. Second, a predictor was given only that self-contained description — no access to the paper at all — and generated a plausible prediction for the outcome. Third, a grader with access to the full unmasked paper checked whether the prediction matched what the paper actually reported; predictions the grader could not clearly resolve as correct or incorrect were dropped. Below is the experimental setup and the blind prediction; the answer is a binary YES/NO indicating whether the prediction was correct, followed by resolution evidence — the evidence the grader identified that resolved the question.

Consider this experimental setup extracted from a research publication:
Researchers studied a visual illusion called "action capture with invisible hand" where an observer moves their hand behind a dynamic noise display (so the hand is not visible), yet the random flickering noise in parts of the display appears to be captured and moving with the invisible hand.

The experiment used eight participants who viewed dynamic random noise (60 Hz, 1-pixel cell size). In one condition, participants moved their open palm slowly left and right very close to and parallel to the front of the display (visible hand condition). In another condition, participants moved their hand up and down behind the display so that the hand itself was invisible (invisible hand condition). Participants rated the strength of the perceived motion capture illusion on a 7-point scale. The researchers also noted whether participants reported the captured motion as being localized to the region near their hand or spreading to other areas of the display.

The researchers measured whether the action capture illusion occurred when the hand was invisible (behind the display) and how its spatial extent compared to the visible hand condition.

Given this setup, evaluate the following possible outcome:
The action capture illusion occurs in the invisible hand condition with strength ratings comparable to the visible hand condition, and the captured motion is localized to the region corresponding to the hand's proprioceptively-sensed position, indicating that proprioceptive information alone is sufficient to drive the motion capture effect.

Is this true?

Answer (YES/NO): NO